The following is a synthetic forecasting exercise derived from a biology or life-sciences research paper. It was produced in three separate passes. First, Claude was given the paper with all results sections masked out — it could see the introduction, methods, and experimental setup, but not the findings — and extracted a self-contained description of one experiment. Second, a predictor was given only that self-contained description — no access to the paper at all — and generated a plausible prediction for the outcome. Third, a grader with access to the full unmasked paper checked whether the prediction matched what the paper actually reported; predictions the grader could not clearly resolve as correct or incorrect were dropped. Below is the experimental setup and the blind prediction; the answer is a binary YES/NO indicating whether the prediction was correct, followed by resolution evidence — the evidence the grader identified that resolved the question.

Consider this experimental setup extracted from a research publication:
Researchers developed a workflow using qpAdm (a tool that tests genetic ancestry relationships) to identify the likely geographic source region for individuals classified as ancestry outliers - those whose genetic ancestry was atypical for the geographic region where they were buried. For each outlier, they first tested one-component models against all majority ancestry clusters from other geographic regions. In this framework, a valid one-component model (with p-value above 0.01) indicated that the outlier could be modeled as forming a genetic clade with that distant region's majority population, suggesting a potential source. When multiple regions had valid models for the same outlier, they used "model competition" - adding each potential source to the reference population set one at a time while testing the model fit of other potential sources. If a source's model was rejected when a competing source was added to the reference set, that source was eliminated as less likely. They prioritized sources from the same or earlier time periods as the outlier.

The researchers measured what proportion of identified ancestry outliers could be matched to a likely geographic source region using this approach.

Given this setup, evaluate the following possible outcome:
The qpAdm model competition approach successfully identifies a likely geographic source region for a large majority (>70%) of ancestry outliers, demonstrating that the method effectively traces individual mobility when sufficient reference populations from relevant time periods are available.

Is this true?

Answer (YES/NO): NO